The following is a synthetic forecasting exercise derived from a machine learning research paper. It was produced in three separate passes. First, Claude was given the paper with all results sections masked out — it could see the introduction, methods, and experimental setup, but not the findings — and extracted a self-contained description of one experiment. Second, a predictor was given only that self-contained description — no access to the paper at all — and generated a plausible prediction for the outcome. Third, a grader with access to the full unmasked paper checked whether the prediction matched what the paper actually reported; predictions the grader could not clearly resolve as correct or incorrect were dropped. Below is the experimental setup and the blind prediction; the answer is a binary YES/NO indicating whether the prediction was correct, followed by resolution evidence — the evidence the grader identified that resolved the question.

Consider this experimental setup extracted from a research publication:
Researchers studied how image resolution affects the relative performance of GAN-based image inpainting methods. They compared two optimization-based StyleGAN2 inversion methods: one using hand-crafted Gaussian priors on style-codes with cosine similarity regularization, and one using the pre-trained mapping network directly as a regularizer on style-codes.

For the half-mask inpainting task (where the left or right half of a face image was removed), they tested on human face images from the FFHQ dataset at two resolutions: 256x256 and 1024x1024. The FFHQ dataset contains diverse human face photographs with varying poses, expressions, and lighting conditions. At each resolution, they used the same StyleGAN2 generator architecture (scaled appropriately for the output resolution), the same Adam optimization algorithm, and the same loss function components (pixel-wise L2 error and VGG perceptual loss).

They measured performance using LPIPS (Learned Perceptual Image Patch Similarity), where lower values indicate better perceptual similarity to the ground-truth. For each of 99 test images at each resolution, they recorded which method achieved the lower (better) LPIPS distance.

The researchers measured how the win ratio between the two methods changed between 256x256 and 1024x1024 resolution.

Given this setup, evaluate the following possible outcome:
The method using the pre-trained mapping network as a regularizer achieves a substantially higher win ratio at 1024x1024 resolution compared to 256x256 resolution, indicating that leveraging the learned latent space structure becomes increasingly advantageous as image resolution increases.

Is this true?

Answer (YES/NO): YES